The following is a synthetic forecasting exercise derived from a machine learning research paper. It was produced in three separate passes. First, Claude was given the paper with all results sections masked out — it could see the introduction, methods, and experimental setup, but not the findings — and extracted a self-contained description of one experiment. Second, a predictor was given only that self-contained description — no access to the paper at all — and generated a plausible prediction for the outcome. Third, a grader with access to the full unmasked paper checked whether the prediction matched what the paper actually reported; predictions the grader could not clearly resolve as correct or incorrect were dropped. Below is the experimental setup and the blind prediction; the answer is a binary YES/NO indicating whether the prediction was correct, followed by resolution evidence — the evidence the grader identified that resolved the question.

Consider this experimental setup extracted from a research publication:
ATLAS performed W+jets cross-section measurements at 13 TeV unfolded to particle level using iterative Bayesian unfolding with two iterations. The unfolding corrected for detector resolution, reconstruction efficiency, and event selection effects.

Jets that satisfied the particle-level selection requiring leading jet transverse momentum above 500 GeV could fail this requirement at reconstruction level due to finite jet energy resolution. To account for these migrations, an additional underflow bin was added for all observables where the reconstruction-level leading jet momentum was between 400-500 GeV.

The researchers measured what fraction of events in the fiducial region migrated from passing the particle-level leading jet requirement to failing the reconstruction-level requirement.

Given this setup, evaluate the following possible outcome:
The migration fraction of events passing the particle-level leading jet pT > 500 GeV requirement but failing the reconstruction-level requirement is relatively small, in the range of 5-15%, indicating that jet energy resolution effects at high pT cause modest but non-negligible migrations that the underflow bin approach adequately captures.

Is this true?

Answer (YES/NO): NO